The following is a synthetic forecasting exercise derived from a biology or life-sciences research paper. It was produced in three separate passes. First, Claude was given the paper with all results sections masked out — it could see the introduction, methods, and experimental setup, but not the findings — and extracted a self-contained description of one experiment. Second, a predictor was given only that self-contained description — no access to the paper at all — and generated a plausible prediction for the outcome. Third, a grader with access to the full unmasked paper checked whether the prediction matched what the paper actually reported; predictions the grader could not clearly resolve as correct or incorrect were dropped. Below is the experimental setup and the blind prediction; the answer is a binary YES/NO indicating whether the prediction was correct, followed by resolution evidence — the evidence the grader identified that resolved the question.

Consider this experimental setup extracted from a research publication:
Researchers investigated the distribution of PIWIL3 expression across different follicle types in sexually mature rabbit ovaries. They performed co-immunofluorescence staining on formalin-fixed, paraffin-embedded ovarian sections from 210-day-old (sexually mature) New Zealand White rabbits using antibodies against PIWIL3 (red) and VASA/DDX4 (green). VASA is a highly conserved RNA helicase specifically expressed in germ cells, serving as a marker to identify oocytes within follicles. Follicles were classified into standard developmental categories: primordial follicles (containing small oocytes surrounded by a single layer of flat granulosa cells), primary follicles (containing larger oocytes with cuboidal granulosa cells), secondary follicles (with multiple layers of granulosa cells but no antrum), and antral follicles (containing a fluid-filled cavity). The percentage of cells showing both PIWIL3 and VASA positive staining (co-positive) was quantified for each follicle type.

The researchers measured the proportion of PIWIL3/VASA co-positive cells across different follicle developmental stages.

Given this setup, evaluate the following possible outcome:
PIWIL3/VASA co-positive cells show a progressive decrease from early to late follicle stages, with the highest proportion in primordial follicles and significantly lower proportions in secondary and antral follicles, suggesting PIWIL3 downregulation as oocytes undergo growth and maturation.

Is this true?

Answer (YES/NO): NO